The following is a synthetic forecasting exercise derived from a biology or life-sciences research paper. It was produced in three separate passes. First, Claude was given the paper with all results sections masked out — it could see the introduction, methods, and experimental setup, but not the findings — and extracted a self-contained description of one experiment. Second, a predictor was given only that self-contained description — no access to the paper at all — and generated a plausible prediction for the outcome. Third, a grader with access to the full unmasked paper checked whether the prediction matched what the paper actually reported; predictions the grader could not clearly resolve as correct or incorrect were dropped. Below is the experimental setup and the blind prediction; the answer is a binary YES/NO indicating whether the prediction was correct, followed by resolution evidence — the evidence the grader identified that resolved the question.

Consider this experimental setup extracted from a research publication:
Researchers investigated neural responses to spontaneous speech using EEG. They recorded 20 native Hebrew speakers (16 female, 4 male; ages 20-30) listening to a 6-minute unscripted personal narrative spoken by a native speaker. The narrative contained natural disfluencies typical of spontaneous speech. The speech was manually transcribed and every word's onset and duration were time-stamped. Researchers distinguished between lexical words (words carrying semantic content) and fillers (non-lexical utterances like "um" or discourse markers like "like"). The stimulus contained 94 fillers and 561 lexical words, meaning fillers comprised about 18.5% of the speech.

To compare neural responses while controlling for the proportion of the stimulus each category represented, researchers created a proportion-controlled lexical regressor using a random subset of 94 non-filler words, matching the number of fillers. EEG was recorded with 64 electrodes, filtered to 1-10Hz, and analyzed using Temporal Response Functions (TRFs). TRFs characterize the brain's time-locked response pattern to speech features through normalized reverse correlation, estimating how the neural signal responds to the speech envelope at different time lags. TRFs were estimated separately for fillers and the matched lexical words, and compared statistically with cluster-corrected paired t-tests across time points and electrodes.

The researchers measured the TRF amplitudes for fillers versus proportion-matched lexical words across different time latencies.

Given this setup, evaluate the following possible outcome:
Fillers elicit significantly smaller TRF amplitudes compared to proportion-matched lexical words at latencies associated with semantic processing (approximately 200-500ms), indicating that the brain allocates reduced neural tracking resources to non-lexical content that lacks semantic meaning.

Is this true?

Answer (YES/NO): YES